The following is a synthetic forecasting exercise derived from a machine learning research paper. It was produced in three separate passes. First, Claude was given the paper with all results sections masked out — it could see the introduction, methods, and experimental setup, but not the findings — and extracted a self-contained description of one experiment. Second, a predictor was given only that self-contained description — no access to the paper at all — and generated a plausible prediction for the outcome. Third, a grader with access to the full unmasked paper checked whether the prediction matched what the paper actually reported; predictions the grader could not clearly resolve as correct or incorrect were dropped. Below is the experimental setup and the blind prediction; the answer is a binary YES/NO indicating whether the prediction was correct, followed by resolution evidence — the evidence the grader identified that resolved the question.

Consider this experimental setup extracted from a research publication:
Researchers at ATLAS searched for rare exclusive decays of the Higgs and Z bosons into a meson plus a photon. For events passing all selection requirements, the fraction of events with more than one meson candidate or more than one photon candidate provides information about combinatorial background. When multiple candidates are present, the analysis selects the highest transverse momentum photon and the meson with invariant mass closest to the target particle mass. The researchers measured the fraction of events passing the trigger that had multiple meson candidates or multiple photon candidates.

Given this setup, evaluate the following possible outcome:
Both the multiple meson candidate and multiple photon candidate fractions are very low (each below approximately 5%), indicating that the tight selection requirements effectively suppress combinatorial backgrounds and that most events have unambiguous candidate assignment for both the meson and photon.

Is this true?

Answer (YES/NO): YES